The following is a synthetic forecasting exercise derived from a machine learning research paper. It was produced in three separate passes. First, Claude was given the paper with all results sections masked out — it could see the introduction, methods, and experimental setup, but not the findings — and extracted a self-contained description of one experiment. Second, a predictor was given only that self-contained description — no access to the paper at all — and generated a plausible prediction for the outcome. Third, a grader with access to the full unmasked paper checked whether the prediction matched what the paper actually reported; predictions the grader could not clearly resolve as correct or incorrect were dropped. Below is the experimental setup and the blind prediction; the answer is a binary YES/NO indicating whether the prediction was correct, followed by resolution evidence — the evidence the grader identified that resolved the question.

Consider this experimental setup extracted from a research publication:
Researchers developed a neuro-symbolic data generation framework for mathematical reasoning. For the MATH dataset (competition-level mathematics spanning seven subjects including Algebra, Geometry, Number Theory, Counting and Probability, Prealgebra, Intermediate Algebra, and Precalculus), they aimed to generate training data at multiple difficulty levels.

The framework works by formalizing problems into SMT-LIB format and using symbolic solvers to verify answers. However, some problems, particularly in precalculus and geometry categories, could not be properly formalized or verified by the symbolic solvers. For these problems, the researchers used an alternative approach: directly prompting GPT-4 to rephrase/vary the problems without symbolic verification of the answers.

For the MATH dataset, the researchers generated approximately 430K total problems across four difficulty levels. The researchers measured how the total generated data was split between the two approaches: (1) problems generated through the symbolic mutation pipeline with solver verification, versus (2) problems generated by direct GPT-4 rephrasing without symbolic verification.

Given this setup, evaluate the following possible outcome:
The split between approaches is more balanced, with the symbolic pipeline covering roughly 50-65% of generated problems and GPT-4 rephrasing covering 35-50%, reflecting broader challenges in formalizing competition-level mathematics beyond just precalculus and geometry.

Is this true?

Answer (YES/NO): NO